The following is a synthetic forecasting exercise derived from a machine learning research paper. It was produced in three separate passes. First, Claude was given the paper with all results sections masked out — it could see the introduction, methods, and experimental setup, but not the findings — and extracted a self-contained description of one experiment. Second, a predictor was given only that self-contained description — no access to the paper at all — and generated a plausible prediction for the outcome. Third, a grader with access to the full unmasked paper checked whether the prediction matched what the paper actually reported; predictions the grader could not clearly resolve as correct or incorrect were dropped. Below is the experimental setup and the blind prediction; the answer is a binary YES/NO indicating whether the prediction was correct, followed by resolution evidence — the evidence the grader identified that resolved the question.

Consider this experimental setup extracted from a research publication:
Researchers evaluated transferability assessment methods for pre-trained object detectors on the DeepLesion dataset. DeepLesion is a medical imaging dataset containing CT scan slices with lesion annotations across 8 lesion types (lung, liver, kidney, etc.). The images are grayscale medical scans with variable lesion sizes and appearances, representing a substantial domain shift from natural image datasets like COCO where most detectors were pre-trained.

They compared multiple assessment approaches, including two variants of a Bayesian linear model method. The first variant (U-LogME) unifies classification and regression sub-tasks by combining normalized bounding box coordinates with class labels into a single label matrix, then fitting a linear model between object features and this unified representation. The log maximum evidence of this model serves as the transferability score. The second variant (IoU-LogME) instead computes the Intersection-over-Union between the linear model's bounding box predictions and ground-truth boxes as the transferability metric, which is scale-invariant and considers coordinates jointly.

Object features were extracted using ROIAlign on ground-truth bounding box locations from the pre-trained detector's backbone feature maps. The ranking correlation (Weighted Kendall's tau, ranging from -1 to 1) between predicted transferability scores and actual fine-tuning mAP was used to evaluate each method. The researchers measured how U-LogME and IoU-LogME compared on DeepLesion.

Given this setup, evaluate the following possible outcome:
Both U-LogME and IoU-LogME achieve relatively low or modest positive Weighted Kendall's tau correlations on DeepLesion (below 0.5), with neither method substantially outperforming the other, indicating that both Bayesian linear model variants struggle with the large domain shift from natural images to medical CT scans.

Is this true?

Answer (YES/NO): NO